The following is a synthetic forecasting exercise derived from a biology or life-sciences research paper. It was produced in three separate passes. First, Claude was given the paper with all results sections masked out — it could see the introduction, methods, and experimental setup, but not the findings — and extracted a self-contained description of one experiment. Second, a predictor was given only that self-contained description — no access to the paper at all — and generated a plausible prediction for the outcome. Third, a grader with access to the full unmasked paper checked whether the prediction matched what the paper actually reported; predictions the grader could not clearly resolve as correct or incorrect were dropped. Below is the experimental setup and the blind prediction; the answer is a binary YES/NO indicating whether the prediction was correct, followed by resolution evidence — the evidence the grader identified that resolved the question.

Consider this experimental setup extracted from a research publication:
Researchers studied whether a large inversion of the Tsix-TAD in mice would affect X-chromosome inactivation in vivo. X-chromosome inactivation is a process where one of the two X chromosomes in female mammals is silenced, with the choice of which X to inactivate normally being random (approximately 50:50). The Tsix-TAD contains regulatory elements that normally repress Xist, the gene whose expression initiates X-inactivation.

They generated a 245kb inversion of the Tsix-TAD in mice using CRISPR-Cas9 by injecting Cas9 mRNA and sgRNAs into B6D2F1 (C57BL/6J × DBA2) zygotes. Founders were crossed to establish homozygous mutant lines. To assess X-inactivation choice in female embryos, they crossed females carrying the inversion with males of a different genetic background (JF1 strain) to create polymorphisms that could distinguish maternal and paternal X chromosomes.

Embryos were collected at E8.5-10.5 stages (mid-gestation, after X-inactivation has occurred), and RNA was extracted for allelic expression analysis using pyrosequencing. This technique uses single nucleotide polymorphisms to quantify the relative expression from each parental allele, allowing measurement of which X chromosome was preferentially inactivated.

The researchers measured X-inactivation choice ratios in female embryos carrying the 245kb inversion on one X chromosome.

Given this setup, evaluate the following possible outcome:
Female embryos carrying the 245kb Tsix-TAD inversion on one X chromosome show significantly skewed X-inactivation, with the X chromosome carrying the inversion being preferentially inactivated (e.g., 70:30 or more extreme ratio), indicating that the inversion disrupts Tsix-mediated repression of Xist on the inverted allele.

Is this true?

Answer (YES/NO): NO